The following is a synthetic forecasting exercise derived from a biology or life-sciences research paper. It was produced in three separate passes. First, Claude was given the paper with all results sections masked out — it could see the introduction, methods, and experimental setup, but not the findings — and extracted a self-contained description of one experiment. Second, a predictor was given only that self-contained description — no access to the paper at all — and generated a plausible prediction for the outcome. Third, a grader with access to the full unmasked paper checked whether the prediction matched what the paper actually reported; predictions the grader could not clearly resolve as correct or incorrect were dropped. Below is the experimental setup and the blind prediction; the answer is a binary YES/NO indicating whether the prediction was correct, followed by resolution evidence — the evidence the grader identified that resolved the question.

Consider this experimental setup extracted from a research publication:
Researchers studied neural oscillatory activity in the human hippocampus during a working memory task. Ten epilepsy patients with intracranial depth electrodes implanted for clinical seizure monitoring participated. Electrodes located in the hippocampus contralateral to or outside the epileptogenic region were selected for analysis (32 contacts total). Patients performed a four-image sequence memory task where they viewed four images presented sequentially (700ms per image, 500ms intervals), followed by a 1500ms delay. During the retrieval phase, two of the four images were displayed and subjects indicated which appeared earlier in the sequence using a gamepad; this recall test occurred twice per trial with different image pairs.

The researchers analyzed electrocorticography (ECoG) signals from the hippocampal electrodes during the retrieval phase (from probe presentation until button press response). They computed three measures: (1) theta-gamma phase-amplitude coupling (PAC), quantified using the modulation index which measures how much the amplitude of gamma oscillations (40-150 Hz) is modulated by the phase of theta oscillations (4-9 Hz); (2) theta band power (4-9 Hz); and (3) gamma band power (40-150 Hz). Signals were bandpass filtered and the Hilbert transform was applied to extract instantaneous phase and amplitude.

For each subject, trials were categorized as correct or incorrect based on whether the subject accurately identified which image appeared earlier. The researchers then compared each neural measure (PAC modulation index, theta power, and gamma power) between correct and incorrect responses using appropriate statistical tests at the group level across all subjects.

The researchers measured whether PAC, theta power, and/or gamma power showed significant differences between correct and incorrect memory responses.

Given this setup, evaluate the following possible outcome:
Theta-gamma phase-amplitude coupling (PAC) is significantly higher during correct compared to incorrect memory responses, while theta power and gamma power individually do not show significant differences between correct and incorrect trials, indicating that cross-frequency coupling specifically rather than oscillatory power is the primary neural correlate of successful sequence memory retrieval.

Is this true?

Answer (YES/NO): YES